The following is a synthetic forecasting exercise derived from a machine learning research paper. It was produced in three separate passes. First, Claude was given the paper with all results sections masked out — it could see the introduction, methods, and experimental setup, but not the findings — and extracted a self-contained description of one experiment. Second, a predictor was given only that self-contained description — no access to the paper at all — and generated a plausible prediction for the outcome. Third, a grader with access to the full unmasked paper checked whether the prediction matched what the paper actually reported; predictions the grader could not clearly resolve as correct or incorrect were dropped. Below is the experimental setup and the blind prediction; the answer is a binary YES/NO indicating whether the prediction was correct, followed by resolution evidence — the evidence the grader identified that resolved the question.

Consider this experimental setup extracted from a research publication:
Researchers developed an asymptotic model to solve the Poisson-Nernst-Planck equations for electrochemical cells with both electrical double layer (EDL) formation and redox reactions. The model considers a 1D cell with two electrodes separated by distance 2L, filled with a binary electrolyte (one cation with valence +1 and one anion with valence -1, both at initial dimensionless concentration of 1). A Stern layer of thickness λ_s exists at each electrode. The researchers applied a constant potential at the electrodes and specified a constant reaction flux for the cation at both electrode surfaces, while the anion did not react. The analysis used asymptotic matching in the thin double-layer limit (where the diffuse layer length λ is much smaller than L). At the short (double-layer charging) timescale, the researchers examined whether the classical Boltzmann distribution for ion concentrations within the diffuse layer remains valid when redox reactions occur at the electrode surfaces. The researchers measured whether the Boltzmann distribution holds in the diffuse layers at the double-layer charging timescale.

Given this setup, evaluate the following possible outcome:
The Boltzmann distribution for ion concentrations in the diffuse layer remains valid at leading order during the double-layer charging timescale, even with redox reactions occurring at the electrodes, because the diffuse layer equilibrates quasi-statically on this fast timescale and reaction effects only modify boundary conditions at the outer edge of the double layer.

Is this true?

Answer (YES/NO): YES